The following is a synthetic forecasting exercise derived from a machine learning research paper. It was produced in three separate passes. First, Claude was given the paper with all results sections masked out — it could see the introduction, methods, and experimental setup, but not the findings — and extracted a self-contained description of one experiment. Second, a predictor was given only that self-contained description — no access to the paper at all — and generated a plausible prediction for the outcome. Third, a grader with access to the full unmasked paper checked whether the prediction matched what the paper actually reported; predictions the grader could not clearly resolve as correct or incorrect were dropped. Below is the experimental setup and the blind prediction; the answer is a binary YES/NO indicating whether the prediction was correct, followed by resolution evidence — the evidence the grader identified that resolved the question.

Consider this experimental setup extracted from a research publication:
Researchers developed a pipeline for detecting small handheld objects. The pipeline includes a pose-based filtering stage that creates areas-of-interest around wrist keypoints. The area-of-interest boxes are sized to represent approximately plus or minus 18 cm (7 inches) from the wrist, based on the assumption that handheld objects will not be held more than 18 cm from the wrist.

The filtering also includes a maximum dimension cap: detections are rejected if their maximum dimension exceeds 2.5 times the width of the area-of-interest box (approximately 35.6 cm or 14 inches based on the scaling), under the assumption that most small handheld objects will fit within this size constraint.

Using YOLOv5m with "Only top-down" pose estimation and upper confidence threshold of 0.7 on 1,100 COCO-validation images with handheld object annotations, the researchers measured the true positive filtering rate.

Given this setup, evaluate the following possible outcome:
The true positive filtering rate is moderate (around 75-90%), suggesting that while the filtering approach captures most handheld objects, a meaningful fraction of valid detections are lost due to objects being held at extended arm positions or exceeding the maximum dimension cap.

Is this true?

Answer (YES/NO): YES